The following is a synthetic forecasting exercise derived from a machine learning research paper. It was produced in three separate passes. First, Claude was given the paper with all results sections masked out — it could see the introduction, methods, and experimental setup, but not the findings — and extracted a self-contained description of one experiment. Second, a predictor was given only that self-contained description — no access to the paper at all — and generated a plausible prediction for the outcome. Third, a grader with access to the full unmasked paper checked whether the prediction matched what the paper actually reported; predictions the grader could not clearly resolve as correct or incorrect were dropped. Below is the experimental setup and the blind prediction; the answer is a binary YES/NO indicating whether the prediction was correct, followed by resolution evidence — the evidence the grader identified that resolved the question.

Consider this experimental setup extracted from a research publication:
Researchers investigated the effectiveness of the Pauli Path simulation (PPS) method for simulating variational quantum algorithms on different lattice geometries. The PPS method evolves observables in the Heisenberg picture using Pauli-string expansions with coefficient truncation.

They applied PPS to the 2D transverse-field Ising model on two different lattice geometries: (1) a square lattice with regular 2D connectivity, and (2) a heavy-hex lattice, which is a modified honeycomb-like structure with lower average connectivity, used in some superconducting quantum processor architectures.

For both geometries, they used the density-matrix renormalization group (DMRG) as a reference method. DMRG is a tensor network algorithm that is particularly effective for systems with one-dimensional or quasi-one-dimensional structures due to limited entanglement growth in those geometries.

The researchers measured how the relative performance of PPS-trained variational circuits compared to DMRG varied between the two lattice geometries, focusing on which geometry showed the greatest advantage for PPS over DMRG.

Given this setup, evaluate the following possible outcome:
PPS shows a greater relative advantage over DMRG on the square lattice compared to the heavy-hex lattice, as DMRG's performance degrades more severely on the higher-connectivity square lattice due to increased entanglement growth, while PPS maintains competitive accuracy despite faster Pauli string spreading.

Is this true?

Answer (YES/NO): NO